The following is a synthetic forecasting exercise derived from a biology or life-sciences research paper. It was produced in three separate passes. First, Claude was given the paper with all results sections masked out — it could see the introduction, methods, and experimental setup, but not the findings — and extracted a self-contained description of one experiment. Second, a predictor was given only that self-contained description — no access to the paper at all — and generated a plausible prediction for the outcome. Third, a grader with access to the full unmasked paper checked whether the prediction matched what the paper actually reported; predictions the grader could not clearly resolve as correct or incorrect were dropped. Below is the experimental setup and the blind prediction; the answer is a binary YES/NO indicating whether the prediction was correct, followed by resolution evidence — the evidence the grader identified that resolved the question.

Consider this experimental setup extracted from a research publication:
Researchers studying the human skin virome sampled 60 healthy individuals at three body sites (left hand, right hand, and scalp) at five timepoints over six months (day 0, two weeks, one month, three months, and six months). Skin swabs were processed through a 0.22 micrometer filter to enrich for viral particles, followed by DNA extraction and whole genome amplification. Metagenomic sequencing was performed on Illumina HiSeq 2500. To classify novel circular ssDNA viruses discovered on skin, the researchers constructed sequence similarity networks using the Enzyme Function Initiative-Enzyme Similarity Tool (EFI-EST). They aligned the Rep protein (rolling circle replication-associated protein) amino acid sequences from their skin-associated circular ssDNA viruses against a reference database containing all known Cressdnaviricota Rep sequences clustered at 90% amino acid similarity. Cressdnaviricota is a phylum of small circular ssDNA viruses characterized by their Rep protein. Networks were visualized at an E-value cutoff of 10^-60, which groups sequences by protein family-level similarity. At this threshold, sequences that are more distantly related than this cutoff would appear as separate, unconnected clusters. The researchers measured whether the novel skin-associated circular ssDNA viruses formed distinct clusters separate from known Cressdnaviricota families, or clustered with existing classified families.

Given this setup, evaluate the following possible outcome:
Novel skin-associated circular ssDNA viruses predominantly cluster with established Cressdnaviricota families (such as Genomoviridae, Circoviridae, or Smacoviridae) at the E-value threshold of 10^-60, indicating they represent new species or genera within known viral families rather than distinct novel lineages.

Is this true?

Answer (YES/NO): YES